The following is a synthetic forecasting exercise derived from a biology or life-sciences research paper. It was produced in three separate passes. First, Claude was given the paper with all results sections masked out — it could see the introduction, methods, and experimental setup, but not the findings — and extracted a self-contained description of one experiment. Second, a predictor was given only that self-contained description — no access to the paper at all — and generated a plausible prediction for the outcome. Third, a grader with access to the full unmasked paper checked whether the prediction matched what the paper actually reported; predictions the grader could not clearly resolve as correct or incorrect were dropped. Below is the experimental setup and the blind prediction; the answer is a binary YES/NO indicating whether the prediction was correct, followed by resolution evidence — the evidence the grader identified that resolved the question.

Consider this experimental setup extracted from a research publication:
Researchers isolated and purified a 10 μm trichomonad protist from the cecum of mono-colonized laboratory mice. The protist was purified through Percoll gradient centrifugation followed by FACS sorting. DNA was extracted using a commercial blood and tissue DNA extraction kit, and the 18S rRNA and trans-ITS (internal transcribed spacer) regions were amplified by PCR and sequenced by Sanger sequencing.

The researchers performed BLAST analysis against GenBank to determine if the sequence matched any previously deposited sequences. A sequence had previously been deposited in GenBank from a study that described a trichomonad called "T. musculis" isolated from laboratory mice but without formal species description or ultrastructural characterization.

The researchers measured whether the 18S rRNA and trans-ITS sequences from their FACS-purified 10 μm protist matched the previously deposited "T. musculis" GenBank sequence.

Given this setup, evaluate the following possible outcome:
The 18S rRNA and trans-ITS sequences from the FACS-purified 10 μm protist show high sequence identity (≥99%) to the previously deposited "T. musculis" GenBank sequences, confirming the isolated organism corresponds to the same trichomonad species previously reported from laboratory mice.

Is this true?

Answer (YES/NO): YES